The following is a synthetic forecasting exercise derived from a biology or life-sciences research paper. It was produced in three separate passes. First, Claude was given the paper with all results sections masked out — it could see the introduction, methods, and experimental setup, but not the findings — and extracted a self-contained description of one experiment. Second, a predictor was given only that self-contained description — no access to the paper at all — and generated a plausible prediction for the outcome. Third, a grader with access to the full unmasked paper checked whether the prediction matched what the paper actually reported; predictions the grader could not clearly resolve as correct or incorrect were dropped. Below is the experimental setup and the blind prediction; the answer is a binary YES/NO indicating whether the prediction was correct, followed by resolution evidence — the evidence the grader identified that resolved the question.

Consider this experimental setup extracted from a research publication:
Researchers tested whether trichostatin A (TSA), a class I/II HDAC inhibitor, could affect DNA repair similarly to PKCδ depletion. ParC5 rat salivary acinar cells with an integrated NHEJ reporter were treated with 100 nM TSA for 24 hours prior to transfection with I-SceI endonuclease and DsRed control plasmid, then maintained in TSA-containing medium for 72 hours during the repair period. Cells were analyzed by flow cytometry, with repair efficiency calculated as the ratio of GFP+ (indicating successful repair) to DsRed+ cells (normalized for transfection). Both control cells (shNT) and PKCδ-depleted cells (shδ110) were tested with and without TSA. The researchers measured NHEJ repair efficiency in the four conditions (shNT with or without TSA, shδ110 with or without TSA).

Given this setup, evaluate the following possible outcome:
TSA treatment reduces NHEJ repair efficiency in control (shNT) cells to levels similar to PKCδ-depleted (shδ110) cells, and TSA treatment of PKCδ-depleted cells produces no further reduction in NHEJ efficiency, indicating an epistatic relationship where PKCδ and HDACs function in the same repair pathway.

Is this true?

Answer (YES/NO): NO